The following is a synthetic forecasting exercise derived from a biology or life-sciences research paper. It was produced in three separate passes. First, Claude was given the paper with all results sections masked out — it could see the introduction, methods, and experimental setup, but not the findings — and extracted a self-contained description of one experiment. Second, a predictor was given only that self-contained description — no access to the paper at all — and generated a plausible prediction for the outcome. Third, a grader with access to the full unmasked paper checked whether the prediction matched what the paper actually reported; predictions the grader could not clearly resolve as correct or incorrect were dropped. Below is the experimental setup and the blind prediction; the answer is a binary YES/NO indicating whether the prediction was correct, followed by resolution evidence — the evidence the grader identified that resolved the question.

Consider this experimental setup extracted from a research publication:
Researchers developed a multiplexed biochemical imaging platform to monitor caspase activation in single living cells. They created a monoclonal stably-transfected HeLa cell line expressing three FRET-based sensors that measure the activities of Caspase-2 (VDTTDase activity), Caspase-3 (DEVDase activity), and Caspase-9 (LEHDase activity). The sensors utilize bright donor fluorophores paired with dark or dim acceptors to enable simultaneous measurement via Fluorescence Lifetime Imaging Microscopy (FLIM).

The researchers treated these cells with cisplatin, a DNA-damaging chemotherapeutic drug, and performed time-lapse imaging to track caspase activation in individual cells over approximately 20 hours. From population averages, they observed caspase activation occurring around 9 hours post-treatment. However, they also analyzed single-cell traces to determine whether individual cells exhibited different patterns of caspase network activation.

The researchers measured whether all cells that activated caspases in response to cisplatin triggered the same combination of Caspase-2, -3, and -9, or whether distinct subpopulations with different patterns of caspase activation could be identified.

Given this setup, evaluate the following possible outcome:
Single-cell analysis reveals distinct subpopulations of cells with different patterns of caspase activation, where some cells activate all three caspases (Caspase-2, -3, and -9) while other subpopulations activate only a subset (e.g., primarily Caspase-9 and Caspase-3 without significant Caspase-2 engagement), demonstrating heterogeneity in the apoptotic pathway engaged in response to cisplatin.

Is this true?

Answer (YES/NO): NO